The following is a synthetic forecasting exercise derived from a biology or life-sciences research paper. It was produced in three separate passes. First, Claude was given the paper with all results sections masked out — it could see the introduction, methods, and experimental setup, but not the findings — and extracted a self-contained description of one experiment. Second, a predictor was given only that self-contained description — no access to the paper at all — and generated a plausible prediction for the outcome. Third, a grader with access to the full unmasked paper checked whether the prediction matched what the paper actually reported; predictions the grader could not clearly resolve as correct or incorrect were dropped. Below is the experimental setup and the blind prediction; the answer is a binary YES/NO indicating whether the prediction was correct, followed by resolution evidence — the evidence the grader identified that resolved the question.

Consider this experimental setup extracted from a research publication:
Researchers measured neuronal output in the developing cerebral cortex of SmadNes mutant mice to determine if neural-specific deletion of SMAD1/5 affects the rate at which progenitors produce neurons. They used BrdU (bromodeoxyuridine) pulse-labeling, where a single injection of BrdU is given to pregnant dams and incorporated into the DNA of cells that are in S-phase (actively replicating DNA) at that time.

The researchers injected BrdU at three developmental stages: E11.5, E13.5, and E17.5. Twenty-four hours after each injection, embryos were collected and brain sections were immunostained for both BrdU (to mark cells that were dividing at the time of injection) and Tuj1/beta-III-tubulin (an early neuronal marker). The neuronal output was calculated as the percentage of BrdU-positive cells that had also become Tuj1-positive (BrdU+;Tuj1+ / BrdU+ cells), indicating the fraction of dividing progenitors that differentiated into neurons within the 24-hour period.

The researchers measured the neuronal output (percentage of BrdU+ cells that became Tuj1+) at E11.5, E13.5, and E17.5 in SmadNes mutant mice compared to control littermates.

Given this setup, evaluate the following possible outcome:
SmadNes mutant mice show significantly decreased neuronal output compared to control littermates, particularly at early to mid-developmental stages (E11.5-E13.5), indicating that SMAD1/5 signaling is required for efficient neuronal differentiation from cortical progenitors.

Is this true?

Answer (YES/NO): NO